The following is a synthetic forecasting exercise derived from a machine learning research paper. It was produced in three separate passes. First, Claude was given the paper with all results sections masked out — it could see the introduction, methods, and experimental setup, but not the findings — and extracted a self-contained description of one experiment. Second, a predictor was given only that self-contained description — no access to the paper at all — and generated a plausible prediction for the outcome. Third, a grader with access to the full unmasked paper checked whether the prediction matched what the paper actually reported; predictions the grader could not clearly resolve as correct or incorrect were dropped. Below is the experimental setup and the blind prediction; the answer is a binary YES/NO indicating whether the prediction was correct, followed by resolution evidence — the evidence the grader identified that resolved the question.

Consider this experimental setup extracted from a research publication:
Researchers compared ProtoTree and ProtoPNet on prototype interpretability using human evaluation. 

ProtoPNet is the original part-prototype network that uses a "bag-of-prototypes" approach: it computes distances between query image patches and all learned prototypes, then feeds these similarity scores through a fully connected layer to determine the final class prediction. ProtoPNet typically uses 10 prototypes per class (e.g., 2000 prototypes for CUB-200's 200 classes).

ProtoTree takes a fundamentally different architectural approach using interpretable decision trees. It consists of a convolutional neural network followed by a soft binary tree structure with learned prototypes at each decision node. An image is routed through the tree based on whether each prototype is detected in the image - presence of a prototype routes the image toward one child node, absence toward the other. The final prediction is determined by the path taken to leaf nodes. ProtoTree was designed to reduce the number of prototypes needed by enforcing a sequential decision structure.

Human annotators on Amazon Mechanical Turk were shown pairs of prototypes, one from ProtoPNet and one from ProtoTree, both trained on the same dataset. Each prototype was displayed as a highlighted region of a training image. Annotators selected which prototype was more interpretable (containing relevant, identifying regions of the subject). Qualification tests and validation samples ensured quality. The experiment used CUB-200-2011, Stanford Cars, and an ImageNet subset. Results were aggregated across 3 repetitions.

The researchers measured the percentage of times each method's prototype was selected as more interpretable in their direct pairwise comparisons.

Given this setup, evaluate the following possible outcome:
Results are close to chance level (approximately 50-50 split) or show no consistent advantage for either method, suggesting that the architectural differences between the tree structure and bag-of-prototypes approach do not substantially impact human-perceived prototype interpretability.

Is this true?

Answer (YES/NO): NO